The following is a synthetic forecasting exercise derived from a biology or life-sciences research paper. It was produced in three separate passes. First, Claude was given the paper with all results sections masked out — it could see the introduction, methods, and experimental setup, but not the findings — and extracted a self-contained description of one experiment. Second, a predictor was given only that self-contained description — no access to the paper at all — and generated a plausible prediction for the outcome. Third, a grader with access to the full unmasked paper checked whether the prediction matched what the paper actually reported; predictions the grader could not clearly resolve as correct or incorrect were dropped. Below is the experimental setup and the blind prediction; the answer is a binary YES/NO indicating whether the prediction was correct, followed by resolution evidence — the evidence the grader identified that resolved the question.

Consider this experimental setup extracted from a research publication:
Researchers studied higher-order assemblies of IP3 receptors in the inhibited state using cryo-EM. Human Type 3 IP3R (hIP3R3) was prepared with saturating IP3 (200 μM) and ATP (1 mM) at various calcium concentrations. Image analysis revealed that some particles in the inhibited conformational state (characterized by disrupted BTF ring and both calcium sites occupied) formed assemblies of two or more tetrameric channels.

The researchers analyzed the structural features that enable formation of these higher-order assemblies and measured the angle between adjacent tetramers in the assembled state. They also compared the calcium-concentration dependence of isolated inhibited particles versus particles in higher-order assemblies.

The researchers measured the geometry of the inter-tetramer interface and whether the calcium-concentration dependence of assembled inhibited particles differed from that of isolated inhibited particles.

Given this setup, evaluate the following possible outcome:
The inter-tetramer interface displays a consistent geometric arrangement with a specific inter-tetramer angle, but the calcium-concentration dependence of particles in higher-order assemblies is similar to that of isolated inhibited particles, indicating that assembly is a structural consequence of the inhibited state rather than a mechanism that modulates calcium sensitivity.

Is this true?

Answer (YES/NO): NO